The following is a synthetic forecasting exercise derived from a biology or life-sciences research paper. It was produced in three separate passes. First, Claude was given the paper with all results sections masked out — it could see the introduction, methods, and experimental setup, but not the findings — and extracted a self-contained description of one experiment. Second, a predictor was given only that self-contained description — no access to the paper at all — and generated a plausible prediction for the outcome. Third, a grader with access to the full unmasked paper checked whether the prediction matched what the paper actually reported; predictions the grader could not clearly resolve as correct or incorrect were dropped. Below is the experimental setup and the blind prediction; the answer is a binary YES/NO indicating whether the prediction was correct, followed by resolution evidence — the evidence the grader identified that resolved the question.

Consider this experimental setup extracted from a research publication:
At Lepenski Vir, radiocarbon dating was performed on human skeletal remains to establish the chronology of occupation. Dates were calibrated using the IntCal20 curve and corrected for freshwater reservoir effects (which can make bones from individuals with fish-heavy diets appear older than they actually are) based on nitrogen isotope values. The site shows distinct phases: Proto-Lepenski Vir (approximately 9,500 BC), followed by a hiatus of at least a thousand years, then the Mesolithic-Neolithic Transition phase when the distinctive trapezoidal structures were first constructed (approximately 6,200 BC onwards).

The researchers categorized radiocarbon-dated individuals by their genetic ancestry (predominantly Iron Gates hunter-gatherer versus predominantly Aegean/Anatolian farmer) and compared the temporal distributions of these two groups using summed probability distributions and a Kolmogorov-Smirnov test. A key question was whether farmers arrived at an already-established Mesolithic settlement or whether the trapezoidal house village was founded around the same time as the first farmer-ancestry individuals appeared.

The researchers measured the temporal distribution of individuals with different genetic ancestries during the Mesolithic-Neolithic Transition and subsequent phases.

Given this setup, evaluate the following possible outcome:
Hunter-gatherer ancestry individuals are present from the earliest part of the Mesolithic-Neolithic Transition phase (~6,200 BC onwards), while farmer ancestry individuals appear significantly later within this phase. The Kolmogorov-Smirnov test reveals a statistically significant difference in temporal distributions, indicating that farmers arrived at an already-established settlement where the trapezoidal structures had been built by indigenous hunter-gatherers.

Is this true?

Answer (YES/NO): NO